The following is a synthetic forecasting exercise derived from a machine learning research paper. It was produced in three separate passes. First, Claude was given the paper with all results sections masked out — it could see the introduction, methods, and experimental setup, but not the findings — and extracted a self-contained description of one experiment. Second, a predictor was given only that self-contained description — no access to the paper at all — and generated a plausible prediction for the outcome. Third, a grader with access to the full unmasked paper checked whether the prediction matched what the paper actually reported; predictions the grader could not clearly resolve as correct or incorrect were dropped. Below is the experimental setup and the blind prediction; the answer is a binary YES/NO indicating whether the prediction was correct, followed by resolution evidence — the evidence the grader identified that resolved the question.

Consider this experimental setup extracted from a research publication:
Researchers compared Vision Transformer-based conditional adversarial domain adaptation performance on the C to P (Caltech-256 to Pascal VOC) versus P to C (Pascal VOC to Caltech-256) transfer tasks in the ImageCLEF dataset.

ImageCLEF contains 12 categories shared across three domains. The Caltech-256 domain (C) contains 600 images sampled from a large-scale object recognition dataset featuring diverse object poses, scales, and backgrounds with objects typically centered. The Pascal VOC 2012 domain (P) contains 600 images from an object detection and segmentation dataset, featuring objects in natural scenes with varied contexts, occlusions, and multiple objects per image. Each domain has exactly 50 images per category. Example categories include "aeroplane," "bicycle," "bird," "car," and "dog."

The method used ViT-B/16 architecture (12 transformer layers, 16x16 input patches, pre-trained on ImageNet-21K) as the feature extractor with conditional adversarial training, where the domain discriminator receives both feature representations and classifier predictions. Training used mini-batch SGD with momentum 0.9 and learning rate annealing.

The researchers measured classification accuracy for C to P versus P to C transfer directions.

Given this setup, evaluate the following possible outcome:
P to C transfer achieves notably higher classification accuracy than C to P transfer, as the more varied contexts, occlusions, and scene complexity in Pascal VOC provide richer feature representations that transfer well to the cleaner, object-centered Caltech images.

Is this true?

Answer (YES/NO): YES